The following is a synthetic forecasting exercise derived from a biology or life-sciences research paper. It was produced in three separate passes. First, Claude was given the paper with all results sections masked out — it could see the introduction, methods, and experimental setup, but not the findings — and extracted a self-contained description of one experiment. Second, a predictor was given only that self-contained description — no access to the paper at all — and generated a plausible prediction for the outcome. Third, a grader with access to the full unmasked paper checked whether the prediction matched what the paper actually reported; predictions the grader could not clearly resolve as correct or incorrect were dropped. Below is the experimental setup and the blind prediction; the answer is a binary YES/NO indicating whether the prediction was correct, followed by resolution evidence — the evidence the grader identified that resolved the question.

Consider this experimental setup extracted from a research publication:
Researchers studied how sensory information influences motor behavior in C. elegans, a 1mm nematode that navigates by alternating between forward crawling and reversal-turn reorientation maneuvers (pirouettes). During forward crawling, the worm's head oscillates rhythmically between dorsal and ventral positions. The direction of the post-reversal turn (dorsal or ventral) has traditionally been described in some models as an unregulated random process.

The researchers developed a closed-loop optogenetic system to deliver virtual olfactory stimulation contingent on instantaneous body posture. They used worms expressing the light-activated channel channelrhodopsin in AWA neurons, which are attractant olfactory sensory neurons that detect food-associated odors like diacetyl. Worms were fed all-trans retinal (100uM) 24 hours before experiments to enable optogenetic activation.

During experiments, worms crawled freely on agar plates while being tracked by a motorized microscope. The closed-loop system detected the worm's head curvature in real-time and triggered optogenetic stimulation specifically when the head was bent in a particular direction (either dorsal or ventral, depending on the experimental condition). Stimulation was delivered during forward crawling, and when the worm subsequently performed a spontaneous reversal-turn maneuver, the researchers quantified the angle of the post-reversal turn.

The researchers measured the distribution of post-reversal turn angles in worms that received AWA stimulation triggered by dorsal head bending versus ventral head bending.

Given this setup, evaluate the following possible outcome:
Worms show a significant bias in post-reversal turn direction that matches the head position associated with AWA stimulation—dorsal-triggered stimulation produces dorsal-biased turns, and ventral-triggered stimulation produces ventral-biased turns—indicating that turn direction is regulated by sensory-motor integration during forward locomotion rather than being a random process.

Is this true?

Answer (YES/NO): YES